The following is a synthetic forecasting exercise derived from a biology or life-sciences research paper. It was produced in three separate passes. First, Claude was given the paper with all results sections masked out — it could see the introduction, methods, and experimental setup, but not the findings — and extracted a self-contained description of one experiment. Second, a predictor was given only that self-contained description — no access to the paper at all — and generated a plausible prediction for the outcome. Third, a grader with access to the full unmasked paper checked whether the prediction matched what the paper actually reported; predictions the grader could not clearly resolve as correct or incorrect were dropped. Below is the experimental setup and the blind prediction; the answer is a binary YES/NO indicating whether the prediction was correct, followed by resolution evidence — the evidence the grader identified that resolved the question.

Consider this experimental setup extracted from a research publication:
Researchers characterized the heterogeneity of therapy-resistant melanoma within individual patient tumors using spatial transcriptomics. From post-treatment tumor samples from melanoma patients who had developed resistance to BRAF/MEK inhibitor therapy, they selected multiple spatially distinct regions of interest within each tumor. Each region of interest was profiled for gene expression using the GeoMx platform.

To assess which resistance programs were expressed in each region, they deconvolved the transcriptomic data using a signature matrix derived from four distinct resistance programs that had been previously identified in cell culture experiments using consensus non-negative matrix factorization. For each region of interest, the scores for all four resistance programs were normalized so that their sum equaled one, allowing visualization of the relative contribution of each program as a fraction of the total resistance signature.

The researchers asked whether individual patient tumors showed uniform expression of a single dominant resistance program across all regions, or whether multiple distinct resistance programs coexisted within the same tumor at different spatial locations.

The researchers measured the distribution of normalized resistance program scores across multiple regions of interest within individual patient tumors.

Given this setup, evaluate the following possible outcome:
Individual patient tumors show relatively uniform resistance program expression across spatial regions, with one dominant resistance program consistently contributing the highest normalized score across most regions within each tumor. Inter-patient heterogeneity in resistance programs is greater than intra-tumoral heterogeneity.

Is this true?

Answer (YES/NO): NO